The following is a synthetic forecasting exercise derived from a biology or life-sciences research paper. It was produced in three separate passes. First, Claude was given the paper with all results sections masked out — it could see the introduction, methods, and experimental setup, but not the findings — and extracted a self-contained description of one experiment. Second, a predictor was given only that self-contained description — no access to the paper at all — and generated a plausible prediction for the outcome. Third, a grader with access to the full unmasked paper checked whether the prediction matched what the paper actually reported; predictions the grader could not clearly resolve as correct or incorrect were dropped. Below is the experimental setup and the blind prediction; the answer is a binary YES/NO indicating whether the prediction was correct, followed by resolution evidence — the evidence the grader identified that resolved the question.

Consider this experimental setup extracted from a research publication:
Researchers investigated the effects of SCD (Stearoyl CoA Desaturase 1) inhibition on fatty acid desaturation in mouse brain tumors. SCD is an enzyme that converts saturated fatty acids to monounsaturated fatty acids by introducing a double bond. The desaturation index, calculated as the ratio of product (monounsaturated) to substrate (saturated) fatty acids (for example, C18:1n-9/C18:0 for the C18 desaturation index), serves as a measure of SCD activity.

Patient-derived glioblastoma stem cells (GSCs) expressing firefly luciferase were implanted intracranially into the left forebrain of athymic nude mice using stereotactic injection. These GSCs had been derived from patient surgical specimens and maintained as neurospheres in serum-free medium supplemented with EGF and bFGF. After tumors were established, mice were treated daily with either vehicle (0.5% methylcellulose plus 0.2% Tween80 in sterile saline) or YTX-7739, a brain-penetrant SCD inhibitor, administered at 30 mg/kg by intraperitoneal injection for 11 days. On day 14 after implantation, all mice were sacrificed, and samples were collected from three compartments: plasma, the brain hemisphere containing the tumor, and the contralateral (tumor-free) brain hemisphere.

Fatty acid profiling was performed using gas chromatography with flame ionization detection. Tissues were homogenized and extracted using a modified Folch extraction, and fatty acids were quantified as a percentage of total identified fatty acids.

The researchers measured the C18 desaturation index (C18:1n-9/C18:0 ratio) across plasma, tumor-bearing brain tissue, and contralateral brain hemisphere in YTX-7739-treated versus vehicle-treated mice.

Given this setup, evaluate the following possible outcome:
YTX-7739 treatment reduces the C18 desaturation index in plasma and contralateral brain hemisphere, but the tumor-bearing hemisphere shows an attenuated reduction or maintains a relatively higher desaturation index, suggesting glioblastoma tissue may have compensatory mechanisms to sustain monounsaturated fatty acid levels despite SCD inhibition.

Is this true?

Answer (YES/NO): NO